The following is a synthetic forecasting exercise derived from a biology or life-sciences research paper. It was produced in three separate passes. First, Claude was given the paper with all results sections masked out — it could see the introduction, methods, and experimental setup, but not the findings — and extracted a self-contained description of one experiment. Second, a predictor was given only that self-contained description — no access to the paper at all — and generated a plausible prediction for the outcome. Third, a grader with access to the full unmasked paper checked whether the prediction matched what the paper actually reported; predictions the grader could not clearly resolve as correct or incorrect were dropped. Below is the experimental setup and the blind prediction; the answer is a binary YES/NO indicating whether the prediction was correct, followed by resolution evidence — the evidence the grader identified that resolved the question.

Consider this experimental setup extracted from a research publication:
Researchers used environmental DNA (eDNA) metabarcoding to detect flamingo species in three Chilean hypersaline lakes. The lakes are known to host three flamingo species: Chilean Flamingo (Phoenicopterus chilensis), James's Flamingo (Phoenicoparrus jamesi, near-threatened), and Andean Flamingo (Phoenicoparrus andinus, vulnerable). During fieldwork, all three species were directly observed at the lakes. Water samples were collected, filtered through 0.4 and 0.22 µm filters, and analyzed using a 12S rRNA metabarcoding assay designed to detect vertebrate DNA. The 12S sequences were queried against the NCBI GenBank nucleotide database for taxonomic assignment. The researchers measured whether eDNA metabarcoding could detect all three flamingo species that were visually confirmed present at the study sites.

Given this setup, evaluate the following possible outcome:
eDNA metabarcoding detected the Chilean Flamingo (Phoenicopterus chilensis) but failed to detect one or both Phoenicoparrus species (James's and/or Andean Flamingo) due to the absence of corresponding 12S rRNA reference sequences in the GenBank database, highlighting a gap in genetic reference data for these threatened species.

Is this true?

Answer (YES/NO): YES